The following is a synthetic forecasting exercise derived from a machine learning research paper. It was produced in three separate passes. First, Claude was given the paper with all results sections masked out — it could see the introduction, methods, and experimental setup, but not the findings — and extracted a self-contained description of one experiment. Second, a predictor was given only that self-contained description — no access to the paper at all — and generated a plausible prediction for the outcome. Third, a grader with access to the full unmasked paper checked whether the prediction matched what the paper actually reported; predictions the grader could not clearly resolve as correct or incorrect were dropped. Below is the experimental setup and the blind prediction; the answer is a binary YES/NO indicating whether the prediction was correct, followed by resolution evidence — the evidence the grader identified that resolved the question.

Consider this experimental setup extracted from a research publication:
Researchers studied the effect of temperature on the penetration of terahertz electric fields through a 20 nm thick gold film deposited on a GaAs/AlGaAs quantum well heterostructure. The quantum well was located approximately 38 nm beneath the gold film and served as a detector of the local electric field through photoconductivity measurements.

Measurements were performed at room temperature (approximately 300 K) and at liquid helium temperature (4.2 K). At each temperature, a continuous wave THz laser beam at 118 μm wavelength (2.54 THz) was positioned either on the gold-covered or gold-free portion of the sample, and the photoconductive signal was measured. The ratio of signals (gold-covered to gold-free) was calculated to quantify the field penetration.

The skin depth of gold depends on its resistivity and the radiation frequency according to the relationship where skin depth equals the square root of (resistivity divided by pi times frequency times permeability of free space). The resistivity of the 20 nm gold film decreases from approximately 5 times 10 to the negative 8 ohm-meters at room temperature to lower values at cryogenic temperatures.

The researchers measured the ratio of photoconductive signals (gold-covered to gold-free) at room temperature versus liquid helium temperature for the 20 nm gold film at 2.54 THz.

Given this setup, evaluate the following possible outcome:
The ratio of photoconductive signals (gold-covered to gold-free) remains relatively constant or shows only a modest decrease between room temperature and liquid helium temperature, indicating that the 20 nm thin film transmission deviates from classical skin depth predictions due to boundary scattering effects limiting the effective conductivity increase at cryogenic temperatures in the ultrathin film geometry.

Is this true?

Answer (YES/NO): NO